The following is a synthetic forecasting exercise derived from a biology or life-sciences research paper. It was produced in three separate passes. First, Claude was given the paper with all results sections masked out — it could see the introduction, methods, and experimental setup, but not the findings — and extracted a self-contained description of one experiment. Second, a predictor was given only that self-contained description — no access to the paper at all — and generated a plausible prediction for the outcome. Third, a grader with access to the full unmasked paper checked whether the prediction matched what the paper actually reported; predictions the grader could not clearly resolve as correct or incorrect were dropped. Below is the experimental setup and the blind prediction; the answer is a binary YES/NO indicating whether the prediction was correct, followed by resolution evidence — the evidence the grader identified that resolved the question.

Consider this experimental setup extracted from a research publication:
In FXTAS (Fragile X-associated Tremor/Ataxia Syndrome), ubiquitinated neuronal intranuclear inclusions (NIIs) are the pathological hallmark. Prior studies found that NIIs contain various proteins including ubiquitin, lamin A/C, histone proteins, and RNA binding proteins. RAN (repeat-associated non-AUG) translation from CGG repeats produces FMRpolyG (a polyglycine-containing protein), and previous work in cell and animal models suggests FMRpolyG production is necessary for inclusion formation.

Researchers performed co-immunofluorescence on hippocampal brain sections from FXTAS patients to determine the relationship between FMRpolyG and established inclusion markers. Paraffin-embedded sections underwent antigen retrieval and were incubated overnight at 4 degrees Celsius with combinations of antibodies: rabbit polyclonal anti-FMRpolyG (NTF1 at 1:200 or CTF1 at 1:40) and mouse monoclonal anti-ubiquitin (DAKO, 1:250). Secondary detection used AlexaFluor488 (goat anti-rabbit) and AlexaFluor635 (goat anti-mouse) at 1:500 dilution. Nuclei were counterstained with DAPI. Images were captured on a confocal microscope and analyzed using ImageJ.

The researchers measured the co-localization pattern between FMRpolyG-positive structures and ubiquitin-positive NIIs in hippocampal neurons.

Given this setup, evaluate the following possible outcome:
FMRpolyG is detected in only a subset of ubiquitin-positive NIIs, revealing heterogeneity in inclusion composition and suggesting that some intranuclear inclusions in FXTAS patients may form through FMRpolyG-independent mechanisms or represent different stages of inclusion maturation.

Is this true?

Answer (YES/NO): NO